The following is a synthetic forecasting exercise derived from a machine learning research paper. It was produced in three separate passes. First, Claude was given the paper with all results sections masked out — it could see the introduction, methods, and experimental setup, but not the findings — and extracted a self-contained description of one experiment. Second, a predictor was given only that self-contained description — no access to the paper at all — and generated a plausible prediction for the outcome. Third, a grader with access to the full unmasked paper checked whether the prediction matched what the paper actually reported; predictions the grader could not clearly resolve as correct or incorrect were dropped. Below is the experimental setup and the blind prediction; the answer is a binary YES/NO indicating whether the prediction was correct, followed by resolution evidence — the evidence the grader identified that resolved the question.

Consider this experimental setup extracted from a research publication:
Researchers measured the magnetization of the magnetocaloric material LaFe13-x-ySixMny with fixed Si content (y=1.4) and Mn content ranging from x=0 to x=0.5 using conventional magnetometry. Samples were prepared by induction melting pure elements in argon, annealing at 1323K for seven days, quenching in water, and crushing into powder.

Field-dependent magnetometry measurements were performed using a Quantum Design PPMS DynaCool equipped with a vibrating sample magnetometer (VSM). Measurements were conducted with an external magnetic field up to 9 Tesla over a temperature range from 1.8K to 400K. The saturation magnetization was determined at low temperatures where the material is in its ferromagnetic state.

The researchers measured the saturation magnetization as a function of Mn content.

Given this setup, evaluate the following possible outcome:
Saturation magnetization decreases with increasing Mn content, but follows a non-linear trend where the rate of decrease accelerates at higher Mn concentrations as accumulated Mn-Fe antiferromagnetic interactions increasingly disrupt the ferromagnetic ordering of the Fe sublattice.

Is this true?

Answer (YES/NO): YES